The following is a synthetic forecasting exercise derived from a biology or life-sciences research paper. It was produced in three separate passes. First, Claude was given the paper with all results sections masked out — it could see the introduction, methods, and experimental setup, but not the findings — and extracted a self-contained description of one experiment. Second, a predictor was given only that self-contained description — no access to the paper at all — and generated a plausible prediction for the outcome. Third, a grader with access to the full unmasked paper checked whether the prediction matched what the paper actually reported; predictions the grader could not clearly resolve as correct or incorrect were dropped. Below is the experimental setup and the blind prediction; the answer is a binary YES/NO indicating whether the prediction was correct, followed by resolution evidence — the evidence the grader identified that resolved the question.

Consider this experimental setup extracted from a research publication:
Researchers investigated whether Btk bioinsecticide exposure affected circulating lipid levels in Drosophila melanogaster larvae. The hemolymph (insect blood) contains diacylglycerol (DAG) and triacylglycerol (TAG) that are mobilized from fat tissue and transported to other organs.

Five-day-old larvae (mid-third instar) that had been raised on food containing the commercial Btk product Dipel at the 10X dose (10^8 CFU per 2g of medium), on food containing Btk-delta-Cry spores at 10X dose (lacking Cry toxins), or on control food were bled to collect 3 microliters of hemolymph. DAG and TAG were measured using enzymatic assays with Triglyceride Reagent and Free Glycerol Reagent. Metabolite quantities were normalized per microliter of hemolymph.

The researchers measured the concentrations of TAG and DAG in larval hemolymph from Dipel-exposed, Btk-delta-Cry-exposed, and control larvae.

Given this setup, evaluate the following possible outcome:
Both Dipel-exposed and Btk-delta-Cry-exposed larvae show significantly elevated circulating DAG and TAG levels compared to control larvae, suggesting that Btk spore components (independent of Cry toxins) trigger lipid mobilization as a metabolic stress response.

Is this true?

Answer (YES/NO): NO